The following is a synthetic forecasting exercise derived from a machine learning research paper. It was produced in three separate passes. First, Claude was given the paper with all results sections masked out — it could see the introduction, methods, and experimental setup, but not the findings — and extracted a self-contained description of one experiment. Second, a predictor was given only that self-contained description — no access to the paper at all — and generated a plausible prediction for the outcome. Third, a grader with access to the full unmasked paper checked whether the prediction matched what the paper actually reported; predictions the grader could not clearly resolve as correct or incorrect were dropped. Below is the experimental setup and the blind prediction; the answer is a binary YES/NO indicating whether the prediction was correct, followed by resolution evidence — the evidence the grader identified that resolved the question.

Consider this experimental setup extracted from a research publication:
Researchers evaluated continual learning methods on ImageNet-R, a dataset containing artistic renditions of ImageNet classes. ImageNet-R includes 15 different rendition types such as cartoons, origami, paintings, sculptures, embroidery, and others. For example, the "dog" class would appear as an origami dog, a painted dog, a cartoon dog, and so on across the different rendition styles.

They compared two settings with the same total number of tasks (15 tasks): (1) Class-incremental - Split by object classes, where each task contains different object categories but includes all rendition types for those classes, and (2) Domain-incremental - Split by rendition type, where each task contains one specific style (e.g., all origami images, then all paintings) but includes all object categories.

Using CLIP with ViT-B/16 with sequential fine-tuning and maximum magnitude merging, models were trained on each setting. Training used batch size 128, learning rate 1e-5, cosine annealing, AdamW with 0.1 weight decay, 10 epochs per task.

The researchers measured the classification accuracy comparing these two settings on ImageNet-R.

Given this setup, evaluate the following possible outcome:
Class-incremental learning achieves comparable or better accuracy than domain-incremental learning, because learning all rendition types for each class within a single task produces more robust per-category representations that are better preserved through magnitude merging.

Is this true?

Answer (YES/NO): NO